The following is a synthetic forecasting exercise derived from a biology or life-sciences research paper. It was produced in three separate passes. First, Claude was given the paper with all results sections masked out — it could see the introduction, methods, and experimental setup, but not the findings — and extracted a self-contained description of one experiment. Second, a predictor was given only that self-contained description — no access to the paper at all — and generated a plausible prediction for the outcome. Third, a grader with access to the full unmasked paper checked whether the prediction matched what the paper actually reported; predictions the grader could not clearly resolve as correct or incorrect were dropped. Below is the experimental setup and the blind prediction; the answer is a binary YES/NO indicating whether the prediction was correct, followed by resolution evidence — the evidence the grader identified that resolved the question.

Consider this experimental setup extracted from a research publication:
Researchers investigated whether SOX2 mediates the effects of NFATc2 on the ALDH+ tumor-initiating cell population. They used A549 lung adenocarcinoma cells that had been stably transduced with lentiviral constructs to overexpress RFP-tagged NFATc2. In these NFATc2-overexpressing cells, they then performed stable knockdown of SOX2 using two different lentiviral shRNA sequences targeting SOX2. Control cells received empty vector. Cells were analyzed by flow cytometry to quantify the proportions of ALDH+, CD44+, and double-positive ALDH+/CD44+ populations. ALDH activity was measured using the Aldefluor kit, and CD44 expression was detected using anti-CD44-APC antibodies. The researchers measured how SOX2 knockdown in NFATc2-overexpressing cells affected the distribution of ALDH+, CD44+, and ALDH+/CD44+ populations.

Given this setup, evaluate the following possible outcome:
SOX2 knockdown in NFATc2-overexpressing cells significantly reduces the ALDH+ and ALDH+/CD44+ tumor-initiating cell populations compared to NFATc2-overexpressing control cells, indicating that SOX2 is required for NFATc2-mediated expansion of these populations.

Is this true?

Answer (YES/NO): YES